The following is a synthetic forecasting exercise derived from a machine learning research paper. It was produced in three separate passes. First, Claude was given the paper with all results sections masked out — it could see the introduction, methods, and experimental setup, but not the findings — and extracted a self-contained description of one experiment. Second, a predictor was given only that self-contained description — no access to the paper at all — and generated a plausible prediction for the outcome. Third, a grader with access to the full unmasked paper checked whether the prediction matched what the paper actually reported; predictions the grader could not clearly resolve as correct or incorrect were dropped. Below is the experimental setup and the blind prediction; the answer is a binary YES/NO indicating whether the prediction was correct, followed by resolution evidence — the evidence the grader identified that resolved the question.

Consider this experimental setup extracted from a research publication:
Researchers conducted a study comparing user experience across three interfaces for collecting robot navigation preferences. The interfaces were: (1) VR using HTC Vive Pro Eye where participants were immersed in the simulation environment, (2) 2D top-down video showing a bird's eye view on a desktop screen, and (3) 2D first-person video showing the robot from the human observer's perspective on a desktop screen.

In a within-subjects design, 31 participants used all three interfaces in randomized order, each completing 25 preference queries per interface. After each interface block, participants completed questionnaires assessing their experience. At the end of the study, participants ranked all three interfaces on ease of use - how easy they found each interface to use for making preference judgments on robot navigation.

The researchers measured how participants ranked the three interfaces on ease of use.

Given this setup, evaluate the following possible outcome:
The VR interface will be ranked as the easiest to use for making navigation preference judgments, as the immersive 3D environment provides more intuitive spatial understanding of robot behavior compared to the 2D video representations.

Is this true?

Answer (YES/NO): NO